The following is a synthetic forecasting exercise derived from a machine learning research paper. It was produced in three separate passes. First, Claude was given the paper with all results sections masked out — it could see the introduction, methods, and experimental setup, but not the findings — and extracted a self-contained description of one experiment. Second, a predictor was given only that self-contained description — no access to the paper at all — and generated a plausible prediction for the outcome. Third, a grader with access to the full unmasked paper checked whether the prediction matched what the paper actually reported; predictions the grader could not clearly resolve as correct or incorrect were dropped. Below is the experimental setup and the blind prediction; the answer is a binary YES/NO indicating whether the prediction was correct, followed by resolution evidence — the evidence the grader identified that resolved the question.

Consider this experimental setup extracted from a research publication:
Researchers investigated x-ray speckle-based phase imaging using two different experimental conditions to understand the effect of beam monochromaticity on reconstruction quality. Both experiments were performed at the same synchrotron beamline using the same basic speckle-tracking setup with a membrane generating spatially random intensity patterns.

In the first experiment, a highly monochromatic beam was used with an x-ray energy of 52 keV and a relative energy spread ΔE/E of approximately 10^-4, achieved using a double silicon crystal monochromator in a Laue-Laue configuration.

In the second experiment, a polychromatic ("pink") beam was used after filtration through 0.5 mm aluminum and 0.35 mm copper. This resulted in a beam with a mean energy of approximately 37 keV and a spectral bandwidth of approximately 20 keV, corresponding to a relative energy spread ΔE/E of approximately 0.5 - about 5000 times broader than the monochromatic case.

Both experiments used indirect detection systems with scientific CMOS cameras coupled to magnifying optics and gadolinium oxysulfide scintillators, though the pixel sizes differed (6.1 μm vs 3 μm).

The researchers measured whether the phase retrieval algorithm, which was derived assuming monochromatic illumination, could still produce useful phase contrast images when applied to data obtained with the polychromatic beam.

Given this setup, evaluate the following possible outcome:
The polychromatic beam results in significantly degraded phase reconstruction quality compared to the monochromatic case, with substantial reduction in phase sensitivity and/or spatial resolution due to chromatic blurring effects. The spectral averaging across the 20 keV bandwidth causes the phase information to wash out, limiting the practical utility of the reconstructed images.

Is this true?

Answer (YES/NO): NO